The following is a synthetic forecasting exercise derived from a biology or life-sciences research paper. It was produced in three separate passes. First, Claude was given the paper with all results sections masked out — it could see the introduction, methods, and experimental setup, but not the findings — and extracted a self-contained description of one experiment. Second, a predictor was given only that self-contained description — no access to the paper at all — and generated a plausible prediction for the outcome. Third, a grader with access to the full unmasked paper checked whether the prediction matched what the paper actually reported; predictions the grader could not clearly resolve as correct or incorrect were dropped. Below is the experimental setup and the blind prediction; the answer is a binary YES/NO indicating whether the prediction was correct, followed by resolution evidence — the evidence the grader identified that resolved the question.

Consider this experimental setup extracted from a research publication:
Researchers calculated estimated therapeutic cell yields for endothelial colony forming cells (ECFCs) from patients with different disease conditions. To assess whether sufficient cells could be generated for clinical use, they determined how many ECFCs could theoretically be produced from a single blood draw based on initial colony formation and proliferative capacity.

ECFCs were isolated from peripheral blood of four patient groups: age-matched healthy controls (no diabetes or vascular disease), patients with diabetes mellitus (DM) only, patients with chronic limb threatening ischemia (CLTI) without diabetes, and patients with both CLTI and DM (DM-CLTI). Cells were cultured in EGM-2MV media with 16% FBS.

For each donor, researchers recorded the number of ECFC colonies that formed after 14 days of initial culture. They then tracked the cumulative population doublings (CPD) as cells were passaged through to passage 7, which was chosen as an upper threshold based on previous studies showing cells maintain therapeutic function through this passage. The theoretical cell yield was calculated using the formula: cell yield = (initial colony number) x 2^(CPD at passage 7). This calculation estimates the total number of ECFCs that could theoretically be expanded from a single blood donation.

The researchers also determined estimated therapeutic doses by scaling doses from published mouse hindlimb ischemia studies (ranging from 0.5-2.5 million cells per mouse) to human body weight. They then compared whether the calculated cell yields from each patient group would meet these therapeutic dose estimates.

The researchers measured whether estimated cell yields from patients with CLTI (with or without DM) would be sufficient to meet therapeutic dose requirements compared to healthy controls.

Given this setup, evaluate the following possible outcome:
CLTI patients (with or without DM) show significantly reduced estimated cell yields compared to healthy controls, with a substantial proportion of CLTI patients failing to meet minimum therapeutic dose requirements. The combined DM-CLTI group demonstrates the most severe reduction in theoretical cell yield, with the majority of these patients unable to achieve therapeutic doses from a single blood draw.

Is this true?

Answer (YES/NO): NO